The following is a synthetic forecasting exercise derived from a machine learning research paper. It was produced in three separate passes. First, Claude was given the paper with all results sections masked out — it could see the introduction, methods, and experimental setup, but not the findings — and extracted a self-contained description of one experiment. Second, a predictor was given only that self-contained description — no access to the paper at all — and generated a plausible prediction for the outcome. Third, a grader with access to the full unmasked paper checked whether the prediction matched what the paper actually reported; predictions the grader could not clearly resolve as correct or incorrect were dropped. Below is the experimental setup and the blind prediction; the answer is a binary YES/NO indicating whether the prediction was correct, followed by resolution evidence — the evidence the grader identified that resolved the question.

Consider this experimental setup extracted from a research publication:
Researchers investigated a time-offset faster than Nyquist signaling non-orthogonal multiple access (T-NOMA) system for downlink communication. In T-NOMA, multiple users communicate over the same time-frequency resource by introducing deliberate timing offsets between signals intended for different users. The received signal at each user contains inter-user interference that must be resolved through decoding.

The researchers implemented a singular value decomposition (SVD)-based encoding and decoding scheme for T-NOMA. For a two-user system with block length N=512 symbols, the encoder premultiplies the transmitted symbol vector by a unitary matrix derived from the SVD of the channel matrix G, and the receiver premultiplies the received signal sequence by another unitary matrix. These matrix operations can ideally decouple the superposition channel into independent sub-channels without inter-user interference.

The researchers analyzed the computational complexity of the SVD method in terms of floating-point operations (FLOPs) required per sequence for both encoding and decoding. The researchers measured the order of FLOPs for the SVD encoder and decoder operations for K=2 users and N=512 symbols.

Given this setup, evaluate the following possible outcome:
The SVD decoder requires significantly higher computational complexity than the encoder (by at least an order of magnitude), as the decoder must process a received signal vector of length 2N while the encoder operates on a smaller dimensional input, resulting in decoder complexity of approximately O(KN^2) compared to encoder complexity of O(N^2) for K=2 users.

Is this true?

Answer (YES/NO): NO